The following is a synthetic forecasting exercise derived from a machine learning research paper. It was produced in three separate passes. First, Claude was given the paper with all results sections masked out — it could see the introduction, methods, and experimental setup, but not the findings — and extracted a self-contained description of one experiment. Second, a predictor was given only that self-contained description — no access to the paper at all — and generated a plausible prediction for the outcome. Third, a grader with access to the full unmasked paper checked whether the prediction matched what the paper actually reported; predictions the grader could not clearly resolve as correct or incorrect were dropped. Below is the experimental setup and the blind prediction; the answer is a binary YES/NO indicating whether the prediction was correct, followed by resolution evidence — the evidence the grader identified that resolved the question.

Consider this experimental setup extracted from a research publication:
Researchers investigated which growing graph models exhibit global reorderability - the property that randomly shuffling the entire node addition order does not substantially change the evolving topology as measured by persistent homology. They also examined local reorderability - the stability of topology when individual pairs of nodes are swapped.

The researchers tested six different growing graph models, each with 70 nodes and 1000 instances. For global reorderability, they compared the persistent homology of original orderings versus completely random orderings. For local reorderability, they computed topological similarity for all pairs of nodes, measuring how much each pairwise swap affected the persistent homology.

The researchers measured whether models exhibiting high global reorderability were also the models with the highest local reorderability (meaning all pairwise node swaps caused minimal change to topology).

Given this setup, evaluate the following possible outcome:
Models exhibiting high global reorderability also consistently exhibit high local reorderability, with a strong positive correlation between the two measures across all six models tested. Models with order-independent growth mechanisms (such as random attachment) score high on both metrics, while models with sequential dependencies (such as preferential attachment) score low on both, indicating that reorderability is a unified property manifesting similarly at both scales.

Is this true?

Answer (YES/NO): NO